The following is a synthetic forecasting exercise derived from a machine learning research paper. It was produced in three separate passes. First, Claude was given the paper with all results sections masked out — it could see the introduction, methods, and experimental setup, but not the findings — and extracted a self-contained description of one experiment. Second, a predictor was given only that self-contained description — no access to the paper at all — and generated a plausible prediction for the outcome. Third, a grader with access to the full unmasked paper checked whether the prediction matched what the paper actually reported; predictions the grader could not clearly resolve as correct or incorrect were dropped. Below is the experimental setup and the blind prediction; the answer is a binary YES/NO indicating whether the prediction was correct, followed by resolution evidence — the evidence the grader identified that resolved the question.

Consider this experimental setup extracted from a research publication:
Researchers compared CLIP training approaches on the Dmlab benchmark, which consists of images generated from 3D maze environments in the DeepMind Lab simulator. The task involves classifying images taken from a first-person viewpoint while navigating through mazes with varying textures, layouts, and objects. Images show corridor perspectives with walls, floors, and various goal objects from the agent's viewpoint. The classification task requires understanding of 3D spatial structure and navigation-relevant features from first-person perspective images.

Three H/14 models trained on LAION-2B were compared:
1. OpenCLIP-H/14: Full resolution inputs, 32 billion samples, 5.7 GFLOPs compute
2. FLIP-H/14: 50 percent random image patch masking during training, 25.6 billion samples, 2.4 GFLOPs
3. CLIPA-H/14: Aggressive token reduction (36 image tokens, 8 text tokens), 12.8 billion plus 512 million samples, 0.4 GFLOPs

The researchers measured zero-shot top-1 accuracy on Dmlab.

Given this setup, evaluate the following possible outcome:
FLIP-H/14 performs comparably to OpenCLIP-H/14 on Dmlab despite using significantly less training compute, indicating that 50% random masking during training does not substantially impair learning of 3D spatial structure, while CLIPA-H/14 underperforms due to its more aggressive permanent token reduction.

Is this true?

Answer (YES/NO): NO